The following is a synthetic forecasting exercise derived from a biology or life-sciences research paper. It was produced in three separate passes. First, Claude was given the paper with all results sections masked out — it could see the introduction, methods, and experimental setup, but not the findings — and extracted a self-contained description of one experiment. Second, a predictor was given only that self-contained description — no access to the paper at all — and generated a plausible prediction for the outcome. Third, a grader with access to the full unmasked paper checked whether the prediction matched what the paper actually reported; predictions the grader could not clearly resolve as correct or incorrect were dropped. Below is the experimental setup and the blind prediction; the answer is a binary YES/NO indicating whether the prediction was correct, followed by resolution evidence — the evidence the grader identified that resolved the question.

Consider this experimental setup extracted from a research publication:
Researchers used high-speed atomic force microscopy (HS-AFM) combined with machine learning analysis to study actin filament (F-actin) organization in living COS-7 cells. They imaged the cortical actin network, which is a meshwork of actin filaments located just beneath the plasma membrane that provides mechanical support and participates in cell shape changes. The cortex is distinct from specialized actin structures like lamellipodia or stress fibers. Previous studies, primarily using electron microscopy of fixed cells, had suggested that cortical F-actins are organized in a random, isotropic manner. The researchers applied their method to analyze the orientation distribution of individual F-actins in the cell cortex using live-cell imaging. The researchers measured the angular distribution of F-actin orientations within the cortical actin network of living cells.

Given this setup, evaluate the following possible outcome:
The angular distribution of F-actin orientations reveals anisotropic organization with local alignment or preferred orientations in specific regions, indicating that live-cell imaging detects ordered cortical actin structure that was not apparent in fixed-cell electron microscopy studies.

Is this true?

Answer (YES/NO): YES